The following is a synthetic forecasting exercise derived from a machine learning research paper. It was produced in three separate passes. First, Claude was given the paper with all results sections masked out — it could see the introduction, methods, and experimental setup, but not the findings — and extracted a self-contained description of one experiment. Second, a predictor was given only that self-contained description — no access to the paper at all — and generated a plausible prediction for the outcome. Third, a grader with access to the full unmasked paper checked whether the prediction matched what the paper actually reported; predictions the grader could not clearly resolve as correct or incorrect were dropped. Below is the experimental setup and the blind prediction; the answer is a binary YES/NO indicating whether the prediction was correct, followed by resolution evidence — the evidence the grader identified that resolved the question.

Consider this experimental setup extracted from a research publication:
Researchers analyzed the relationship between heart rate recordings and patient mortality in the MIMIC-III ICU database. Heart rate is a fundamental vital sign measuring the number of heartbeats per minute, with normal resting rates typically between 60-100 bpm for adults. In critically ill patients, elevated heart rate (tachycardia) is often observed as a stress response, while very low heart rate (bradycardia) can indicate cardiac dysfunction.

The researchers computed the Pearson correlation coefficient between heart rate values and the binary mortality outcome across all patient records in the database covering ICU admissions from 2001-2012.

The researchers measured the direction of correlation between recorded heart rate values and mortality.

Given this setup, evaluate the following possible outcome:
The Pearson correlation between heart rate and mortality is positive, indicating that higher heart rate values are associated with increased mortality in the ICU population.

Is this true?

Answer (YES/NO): NO